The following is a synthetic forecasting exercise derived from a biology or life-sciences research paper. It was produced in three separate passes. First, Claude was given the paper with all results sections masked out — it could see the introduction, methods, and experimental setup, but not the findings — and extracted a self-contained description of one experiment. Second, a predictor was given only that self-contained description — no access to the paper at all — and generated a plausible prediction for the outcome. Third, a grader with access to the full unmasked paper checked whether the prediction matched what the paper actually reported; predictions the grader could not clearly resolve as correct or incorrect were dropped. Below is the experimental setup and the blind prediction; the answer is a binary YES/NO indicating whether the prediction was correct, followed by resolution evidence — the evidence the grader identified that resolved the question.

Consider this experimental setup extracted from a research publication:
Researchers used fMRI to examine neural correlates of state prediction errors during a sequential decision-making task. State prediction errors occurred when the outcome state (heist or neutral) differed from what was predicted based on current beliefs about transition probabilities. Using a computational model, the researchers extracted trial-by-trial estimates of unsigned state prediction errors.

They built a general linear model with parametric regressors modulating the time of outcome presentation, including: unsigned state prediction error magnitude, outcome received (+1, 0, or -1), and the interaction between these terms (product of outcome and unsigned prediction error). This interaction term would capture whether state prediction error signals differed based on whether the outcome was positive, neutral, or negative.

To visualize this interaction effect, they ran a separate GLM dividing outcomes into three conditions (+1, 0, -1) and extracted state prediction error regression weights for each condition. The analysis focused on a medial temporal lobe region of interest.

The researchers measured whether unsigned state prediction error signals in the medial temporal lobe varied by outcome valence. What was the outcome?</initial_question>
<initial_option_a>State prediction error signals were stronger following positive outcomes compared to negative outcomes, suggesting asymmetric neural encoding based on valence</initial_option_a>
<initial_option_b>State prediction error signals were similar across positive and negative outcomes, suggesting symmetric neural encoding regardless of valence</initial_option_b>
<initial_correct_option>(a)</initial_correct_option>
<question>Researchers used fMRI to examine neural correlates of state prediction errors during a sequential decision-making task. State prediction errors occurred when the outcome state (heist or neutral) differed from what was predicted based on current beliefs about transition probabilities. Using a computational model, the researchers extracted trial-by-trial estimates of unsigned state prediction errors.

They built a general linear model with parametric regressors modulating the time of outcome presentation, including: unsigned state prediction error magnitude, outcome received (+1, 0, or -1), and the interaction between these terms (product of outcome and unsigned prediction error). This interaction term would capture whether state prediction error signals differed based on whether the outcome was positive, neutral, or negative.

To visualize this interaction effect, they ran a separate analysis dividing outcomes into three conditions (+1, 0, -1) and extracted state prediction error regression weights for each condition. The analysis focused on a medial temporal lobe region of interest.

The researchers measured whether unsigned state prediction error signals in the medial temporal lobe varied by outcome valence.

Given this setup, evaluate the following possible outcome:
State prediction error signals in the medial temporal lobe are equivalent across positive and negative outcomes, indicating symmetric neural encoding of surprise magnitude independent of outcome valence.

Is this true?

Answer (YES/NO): NO